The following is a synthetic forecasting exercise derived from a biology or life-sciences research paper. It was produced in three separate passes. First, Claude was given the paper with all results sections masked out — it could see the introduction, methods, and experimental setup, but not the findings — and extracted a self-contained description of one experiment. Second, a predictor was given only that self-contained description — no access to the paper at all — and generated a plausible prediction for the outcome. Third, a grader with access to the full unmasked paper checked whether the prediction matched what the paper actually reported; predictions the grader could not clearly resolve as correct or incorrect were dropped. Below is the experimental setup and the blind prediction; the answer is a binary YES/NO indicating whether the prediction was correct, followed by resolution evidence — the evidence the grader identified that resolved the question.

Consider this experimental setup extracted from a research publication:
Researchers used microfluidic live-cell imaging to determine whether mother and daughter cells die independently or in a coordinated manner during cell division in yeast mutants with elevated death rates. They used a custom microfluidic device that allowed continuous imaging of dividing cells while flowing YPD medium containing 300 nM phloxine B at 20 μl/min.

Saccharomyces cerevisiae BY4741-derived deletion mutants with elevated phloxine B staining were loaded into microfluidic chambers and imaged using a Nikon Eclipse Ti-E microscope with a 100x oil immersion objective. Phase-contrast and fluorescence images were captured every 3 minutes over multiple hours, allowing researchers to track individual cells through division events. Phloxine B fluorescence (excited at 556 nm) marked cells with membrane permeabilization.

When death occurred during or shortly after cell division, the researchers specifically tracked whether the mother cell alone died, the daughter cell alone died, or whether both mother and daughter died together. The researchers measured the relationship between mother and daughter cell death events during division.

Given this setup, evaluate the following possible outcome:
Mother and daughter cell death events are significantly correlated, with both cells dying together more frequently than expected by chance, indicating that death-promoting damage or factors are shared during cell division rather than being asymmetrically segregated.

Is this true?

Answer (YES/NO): NO